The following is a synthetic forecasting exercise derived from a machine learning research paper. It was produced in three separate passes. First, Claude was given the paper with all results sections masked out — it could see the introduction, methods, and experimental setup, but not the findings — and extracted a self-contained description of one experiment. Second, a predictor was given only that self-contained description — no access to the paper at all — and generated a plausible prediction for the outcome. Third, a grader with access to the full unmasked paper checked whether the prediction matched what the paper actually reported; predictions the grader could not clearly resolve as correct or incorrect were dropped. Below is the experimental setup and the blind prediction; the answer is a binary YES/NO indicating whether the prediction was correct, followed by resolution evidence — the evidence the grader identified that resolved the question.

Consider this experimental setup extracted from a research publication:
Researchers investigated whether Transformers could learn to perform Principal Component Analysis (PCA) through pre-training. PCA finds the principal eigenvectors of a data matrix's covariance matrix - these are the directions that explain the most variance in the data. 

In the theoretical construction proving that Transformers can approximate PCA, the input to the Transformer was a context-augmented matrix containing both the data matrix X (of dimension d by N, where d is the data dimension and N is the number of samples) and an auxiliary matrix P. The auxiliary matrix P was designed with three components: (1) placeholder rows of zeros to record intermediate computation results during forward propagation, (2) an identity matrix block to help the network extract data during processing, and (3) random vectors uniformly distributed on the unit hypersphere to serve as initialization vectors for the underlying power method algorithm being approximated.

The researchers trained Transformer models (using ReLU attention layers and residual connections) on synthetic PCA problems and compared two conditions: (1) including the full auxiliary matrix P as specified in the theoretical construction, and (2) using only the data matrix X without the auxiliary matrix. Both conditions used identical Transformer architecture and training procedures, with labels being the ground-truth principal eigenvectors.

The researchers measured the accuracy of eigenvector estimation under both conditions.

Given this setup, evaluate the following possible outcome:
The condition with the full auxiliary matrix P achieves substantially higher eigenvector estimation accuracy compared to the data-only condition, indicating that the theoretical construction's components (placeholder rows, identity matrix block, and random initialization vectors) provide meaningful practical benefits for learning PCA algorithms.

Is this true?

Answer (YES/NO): NO